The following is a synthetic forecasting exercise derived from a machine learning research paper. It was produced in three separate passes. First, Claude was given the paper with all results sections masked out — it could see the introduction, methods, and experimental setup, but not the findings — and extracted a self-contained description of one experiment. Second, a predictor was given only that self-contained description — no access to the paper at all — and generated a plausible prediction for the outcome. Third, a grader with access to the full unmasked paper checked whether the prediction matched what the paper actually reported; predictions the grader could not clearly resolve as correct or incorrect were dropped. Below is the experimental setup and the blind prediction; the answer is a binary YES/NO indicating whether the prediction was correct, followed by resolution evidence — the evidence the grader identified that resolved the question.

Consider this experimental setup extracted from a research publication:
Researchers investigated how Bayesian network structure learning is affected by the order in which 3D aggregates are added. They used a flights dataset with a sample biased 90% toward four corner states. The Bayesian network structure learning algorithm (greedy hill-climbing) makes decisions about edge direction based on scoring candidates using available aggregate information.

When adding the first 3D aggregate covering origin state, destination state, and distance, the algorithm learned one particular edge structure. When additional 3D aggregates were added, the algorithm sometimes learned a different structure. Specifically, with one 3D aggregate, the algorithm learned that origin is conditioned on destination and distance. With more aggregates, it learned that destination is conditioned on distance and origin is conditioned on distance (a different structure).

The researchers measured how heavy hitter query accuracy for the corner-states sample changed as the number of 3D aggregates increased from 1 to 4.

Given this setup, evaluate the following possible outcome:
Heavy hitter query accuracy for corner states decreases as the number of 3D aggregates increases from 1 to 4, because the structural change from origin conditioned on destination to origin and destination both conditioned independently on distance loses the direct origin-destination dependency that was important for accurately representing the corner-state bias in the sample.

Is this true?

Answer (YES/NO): YES